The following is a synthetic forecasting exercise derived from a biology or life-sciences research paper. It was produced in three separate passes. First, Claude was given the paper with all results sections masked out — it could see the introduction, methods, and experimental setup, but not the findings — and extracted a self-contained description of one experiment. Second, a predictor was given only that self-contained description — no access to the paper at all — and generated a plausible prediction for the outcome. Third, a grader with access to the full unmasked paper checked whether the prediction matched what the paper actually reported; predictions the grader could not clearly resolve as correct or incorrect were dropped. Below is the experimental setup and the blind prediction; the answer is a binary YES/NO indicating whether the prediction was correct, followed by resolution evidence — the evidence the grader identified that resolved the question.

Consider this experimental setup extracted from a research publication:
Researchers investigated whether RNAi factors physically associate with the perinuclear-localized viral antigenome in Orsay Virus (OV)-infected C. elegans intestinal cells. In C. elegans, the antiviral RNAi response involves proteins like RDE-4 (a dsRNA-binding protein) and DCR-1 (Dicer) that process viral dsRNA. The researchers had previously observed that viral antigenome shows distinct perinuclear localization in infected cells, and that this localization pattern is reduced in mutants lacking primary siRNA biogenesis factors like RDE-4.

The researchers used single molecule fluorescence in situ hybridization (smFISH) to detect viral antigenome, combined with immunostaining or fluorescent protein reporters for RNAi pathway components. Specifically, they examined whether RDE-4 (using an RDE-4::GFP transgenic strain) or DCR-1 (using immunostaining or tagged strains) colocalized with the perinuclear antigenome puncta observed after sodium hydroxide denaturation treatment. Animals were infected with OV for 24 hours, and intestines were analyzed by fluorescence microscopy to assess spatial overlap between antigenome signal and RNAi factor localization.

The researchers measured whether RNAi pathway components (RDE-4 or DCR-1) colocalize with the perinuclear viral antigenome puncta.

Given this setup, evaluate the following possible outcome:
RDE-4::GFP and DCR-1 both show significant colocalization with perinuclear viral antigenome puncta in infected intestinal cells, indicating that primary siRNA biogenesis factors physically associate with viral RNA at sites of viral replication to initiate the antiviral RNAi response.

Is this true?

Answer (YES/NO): NO